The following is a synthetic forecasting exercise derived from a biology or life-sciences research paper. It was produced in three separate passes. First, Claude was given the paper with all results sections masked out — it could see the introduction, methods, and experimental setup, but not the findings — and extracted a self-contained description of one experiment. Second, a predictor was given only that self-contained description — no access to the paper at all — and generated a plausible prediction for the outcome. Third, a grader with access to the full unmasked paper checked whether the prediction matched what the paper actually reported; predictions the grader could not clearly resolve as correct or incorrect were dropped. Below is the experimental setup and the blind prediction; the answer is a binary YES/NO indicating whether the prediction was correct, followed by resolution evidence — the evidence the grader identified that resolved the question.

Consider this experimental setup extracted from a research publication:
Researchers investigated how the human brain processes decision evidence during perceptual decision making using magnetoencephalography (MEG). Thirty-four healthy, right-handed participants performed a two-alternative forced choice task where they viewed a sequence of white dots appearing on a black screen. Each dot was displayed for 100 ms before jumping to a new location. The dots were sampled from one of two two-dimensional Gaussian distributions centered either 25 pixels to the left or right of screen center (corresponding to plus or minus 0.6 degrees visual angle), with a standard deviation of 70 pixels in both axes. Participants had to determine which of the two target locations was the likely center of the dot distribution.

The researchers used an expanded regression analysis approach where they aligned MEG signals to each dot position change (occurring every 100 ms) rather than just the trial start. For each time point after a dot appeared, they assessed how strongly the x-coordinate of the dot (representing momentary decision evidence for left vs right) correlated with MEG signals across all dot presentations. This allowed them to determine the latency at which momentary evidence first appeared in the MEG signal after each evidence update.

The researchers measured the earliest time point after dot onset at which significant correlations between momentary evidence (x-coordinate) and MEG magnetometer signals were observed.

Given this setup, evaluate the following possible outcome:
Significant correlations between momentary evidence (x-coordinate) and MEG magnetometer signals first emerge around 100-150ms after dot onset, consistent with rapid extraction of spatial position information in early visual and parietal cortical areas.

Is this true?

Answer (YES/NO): YES